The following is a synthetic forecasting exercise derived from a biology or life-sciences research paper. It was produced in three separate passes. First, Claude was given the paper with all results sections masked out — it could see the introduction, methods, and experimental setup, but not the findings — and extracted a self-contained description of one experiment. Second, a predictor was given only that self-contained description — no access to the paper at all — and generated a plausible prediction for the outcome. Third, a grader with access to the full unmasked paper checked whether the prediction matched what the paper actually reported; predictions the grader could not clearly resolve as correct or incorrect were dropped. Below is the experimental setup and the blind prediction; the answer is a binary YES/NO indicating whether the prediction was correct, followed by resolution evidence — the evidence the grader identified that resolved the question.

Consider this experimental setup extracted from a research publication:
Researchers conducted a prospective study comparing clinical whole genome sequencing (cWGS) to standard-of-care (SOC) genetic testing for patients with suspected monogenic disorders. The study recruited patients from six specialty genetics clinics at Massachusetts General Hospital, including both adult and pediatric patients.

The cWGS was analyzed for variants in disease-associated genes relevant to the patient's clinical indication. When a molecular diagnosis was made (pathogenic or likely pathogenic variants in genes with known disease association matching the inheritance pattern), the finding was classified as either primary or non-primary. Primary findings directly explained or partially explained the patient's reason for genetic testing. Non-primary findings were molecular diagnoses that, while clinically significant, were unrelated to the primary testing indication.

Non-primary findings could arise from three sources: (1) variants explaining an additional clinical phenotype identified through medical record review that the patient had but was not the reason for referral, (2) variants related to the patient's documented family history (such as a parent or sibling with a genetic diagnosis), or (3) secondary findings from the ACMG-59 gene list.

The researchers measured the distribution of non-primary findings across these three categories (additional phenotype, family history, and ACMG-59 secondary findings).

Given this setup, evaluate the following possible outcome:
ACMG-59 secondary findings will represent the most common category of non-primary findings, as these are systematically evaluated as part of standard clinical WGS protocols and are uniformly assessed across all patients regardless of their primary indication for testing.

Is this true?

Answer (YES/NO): NO